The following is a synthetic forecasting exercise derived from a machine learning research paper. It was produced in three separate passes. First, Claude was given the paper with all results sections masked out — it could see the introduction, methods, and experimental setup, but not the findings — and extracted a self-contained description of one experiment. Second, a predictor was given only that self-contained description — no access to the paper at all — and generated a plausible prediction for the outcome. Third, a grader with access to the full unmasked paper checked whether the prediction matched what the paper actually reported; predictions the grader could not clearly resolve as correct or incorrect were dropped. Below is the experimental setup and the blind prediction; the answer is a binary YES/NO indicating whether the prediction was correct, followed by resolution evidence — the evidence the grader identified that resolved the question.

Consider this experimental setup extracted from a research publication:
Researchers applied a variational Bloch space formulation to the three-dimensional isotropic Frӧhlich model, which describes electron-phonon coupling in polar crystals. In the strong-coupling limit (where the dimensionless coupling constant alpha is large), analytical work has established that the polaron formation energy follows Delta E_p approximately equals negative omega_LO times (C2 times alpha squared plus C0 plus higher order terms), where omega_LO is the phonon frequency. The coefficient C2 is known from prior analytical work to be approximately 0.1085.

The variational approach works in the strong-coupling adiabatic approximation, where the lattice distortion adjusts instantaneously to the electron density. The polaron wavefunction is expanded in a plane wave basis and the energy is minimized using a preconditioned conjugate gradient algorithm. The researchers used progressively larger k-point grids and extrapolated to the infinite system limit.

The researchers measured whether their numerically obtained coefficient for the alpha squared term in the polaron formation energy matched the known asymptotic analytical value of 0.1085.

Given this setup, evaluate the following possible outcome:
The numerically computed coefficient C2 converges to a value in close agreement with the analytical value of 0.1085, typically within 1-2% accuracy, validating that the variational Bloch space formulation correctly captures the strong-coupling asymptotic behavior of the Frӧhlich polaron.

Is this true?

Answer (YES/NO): YES